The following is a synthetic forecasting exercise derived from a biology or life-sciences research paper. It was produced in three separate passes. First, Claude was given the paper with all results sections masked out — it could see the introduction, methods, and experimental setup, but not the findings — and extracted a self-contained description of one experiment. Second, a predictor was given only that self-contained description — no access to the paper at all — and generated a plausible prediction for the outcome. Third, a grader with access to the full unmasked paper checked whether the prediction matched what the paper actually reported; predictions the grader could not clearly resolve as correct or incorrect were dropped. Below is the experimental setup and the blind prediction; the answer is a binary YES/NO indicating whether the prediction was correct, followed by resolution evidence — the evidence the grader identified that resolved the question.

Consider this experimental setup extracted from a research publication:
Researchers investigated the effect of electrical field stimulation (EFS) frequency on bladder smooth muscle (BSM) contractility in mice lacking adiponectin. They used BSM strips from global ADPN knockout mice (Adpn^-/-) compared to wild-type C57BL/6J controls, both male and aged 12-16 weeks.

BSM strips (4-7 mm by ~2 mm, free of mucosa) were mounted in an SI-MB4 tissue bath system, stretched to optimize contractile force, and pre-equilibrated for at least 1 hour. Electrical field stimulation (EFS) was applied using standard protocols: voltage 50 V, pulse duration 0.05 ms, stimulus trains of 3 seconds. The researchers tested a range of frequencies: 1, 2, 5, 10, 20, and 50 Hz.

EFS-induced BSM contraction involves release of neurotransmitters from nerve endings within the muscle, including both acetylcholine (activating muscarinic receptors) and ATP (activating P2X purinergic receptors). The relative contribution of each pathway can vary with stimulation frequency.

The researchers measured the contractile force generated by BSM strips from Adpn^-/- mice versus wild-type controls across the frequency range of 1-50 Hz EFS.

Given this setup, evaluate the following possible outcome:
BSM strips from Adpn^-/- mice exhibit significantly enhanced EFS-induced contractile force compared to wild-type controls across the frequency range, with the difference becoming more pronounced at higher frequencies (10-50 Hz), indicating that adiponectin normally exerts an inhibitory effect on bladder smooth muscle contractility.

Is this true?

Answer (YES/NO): NO